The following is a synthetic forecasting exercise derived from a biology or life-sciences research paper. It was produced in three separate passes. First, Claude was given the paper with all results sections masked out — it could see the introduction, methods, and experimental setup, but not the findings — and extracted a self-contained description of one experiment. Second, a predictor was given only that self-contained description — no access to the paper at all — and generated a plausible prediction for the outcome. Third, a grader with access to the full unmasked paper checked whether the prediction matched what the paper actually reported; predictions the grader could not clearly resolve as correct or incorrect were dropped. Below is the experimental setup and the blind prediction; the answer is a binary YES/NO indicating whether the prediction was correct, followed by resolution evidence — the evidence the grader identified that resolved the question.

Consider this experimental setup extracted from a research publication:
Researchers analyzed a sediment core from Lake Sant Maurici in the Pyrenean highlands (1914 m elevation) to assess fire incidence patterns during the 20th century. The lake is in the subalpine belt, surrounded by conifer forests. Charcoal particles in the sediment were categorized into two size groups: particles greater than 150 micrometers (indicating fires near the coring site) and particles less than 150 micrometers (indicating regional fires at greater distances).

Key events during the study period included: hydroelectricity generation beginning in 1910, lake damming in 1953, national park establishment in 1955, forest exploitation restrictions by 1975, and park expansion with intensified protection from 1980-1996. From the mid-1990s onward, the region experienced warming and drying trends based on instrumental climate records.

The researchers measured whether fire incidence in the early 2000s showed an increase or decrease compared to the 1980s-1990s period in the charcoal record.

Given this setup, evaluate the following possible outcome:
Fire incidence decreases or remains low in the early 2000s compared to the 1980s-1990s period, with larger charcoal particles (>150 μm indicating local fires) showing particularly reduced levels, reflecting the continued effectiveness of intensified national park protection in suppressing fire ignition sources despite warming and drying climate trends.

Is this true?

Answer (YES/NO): NO